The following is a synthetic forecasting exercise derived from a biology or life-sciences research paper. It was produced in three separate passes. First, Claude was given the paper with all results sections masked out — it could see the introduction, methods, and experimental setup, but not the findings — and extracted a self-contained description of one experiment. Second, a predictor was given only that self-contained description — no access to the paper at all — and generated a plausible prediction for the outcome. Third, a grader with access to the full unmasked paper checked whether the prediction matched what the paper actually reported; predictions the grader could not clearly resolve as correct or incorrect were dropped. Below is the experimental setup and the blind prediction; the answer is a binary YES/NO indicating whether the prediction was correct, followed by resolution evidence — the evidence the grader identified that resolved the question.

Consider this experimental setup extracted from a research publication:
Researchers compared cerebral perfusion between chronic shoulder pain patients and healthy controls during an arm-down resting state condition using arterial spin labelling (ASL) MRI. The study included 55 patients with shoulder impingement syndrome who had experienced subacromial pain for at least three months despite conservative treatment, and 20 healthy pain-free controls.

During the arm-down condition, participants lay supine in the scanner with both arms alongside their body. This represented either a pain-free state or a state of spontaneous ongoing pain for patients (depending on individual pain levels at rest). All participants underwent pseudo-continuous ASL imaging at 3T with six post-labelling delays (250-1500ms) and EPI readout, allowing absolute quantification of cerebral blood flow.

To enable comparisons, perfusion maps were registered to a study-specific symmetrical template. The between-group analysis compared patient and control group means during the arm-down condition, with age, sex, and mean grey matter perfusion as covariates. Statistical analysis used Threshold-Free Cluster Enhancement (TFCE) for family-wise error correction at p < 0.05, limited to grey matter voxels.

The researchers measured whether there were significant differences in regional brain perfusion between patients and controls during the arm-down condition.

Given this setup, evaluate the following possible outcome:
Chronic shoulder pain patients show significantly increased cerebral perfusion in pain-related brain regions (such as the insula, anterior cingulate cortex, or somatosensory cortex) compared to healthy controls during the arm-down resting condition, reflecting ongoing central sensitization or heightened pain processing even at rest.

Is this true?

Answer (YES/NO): NO